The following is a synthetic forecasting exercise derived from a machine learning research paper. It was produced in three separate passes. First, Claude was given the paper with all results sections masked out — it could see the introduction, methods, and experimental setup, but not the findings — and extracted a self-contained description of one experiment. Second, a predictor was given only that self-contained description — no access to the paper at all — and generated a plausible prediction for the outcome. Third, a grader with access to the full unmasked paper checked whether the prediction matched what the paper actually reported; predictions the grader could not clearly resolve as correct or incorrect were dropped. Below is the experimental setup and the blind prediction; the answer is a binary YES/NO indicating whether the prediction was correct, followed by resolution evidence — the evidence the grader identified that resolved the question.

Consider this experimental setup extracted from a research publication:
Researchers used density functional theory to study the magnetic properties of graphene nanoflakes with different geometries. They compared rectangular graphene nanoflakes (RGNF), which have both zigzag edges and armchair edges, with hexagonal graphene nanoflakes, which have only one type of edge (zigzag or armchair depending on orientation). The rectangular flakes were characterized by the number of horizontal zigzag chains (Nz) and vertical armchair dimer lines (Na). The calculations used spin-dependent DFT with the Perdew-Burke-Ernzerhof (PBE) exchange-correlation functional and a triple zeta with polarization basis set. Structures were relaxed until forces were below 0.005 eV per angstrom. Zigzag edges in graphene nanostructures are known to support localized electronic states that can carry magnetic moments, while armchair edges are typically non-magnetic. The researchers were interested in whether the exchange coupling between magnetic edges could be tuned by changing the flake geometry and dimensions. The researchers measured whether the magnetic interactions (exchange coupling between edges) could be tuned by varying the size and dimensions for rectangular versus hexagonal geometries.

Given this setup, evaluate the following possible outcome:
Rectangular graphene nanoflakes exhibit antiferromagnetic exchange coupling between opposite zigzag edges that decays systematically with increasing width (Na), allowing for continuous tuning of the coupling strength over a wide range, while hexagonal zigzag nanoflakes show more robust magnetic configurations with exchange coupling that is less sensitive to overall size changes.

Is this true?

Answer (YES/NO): NO